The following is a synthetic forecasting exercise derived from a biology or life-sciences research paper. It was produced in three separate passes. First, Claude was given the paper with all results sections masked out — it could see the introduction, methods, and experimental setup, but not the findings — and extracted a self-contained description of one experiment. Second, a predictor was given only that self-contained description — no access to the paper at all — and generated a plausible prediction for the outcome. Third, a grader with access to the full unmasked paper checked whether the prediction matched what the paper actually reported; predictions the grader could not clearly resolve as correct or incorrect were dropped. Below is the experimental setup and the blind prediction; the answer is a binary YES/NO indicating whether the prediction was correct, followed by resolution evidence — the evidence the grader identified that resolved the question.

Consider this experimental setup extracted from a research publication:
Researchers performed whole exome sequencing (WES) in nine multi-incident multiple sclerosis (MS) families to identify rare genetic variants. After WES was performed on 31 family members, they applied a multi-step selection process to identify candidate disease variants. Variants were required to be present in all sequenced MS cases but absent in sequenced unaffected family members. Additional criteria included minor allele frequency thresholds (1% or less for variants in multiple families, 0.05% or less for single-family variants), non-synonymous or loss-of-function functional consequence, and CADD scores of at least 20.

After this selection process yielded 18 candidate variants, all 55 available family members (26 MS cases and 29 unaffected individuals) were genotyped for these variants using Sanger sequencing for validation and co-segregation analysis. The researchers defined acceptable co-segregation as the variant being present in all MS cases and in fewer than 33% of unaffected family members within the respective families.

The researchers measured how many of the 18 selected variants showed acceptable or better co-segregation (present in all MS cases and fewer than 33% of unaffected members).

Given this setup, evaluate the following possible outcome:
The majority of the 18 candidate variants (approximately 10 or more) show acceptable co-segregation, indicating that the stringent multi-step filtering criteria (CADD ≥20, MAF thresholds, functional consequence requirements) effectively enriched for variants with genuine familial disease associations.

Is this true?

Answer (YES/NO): YES